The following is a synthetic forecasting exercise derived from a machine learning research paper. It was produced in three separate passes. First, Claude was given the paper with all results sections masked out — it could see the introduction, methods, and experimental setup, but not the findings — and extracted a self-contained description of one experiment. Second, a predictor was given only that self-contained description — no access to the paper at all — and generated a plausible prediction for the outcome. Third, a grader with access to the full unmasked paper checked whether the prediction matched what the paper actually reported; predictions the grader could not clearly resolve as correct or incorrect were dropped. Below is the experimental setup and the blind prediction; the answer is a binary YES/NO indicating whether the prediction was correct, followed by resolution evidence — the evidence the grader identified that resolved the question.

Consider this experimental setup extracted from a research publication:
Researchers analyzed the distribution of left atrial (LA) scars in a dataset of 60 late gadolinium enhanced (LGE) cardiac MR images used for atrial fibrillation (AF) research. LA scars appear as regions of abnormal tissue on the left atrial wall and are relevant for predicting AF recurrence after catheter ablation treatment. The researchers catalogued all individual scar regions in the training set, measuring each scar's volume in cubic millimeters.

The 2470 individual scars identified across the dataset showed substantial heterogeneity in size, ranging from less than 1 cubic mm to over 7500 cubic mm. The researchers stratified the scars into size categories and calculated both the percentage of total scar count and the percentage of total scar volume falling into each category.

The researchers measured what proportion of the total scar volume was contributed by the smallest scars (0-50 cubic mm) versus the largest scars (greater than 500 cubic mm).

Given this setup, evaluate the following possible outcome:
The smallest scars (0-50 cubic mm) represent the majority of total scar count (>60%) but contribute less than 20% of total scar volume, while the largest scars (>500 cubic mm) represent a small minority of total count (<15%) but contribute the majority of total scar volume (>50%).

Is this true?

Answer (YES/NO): NO